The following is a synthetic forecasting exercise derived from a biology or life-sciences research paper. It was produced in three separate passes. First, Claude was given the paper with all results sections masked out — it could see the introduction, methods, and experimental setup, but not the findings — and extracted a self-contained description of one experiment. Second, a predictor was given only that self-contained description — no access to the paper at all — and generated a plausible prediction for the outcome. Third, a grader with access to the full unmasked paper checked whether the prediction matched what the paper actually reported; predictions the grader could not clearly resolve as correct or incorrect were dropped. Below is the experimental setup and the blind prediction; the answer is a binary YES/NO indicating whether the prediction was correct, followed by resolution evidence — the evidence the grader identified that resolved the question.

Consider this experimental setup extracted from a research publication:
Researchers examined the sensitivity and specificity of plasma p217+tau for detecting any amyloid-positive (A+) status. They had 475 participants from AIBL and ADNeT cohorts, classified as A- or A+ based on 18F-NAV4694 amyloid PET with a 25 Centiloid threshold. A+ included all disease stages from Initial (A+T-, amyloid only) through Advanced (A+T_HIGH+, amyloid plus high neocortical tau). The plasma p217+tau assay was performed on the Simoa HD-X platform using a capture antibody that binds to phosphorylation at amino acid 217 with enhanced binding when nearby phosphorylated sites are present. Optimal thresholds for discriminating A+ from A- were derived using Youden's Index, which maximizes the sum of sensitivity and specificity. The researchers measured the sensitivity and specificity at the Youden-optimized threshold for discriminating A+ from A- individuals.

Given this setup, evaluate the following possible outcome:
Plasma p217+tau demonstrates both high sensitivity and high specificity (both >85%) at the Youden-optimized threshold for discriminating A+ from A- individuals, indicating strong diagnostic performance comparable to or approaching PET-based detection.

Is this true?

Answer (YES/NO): NO